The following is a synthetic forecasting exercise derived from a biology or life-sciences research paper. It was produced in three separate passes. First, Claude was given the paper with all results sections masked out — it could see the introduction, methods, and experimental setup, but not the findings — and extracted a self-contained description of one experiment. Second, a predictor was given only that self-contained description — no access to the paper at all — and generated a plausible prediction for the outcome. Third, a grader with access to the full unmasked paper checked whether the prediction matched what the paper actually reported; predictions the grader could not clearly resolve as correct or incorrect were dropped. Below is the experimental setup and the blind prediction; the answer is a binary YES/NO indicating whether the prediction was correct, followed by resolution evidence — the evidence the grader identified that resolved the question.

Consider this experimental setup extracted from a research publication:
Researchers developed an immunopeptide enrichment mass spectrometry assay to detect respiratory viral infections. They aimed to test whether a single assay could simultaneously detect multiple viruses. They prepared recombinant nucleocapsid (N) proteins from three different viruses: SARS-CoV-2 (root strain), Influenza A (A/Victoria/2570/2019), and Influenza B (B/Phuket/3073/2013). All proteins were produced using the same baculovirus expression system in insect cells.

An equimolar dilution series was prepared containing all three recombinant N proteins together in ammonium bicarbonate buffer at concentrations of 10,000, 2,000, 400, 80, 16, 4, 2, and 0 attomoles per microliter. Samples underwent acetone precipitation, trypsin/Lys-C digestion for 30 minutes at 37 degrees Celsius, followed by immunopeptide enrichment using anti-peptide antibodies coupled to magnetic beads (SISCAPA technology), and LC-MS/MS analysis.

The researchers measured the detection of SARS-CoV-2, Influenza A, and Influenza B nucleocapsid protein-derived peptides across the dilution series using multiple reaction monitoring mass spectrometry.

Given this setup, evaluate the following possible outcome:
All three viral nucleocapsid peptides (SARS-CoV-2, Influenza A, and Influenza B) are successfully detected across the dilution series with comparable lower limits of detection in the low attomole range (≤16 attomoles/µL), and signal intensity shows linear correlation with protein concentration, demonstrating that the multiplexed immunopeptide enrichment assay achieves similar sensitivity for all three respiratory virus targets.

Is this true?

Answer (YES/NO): NO